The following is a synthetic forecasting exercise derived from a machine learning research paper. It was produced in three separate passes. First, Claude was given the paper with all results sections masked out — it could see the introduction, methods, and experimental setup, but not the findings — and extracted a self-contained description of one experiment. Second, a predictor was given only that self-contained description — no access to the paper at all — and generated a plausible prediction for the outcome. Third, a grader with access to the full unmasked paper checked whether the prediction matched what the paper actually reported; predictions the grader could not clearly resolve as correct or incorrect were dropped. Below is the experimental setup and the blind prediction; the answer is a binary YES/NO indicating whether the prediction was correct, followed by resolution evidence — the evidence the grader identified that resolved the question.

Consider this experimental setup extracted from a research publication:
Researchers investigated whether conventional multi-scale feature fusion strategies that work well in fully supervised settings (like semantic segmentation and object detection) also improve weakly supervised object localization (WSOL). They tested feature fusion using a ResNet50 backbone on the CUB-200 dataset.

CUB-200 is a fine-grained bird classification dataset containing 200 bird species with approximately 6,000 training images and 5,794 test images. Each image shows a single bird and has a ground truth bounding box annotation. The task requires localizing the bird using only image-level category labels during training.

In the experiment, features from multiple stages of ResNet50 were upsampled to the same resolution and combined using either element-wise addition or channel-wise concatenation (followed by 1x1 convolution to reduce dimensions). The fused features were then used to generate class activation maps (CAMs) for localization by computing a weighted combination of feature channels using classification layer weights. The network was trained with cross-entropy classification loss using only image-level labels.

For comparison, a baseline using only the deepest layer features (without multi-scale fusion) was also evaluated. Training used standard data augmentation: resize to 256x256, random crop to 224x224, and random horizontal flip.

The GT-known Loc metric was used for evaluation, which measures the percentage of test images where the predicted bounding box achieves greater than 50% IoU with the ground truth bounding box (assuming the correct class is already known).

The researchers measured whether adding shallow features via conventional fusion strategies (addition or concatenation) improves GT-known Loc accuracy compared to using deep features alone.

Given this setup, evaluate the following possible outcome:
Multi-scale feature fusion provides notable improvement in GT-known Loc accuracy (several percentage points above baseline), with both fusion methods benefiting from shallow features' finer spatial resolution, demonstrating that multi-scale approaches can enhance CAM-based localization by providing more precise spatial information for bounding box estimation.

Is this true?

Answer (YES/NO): NO